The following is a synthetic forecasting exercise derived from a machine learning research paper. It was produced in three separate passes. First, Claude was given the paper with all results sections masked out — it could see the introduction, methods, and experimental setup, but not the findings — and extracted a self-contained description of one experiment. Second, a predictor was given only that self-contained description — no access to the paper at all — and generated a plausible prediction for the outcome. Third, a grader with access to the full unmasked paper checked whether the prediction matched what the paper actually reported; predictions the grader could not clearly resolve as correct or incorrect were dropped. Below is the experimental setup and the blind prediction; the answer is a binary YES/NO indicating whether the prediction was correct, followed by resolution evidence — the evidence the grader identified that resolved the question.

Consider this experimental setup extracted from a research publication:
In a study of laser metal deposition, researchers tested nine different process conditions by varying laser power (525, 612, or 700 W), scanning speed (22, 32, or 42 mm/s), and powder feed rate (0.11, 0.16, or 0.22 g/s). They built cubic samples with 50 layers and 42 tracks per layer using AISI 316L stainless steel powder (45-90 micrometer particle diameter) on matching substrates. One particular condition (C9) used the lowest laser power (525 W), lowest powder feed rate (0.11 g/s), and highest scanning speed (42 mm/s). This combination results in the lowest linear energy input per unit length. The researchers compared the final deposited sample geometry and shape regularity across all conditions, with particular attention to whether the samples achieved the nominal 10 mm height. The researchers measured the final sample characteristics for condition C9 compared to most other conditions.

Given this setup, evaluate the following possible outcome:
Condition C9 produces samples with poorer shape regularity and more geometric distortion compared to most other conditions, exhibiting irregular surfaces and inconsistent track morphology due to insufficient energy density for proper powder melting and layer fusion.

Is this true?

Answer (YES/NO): NO